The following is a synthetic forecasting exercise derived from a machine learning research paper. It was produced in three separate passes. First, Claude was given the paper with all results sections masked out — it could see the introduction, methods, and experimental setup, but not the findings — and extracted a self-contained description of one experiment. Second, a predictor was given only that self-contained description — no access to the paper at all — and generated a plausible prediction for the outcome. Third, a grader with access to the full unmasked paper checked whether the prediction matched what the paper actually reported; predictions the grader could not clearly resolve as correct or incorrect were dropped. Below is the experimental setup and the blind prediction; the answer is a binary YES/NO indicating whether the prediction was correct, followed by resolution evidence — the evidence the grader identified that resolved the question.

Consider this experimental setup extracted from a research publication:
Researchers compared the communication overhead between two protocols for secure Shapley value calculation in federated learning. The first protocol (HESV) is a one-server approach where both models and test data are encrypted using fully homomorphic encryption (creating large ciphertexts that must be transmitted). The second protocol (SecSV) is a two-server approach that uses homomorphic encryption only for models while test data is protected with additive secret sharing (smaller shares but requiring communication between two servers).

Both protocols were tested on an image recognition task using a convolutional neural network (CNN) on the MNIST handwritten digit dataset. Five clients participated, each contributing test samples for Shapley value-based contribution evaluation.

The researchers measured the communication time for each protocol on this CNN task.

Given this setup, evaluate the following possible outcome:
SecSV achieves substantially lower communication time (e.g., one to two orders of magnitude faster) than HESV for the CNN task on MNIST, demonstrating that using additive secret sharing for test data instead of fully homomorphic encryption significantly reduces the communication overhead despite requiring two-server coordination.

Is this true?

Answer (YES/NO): YES